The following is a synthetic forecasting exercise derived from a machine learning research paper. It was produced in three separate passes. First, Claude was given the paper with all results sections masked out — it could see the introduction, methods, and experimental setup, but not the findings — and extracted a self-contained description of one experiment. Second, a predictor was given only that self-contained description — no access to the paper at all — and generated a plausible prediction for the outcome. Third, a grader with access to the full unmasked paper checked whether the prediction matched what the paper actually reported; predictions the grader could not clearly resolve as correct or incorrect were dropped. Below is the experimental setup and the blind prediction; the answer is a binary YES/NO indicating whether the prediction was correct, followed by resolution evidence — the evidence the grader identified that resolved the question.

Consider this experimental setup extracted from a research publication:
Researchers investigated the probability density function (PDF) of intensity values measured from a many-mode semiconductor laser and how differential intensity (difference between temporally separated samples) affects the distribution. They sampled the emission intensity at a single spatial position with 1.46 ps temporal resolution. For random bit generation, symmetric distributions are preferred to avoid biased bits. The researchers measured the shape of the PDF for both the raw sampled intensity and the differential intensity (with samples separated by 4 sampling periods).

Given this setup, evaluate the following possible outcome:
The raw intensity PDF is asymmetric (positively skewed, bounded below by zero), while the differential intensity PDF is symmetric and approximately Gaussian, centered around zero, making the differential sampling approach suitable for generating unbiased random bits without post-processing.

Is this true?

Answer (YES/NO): YES